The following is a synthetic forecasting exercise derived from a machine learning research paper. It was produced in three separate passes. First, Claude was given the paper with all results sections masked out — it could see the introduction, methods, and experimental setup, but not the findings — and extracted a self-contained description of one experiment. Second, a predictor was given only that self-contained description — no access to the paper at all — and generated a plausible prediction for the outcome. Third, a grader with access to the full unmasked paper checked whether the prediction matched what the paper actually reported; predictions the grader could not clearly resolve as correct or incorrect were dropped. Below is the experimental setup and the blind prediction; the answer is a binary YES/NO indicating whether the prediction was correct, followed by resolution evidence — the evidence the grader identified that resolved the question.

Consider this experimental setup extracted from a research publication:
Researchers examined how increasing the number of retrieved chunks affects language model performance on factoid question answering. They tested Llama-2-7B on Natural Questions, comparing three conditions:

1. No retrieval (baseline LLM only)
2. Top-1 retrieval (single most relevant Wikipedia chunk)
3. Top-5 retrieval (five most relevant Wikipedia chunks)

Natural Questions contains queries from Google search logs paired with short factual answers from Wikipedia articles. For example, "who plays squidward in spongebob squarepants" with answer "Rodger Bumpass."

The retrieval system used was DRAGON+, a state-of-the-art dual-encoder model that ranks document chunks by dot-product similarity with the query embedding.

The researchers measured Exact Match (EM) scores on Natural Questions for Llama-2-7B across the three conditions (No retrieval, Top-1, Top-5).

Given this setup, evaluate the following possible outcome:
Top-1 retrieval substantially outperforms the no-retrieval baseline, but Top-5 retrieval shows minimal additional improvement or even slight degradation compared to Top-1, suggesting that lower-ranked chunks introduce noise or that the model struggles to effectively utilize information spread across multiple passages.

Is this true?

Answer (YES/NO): NO